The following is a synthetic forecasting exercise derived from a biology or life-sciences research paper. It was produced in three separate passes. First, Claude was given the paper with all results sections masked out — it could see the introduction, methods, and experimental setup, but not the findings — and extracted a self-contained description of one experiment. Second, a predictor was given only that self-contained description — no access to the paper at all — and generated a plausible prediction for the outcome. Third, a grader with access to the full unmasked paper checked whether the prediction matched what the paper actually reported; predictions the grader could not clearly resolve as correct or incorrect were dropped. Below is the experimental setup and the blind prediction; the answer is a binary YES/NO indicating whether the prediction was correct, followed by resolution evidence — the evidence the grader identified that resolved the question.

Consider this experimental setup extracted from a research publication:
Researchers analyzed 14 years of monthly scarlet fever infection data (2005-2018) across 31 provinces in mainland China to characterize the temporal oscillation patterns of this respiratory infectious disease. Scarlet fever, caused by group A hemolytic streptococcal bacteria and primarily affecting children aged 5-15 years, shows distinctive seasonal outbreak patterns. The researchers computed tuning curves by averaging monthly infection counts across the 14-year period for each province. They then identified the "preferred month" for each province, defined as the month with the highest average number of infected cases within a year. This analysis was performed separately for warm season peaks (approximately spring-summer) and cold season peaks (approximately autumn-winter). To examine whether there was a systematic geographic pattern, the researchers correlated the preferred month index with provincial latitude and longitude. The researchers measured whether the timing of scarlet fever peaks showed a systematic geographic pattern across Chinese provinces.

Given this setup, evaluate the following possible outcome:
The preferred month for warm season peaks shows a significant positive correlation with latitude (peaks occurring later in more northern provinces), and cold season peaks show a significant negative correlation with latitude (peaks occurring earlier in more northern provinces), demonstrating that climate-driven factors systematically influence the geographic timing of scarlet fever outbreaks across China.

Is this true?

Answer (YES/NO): NO